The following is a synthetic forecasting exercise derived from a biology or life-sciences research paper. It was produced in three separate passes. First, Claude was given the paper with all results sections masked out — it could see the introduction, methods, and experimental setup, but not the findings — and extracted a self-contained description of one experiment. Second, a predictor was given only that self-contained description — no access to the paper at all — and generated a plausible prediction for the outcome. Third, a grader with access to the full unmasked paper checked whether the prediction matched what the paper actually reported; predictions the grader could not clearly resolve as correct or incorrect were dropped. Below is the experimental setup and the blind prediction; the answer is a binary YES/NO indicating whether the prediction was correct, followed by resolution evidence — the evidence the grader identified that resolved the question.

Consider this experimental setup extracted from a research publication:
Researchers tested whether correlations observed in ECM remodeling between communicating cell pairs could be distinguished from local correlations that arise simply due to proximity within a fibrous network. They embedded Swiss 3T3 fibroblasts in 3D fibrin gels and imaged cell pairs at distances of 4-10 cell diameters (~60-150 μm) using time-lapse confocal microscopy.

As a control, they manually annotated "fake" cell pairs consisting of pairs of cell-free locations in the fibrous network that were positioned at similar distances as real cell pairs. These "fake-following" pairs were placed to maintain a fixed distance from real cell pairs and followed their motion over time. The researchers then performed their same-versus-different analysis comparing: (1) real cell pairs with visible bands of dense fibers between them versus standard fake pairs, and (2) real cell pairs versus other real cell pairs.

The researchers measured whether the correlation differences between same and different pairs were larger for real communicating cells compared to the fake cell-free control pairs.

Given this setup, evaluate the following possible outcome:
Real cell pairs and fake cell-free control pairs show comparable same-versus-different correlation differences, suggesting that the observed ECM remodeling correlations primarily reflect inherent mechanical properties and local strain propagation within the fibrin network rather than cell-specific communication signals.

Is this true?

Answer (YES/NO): NO